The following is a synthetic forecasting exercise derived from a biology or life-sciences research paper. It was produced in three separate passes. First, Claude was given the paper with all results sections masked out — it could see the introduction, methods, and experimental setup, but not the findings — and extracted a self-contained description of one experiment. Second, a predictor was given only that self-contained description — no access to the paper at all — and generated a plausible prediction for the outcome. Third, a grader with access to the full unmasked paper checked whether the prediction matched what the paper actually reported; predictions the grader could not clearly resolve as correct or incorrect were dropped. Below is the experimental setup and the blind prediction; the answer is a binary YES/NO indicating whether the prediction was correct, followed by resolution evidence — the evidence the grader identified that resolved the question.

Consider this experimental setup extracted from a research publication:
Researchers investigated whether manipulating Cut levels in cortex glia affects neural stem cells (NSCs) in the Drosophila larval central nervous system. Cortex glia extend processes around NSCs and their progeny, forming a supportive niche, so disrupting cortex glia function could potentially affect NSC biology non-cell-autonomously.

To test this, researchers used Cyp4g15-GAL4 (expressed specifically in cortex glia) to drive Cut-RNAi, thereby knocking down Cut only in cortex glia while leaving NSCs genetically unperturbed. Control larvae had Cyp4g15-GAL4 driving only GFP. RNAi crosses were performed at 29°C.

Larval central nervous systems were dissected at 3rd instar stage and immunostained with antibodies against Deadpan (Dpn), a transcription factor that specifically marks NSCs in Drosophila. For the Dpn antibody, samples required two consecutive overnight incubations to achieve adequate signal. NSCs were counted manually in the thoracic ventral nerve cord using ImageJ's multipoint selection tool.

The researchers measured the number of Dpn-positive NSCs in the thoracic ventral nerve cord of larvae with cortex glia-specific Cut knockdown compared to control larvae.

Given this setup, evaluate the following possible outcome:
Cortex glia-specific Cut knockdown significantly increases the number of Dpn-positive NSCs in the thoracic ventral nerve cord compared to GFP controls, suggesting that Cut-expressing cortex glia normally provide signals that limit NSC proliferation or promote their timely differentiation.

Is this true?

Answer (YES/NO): NO